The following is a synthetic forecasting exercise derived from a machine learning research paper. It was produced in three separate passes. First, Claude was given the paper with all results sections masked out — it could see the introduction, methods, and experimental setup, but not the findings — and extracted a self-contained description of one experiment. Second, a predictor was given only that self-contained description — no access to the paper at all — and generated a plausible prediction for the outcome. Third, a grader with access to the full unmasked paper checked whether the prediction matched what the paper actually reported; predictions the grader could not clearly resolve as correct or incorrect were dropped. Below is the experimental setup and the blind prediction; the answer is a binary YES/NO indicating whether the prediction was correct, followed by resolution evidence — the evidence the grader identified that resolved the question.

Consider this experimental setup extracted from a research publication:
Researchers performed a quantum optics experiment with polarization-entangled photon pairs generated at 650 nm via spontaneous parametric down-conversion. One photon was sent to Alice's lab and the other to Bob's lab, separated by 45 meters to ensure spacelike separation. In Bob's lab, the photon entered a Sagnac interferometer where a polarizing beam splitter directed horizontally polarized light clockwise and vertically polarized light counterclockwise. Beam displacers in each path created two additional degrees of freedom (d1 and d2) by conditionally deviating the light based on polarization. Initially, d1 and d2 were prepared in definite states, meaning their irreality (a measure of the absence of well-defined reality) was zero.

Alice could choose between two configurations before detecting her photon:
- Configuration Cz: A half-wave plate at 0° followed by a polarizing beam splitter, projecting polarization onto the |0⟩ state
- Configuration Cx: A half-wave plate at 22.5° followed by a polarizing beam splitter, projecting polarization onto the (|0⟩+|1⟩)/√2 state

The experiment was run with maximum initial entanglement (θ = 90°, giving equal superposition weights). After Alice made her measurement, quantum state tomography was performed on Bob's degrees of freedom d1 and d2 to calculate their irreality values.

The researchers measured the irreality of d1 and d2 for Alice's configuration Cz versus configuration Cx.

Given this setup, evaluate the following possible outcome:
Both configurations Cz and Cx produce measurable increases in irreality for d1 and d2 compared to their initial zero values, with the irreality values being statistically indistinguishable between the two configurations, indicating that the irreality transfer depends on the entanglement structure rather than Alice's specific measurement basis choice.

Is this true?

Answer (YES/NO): NO